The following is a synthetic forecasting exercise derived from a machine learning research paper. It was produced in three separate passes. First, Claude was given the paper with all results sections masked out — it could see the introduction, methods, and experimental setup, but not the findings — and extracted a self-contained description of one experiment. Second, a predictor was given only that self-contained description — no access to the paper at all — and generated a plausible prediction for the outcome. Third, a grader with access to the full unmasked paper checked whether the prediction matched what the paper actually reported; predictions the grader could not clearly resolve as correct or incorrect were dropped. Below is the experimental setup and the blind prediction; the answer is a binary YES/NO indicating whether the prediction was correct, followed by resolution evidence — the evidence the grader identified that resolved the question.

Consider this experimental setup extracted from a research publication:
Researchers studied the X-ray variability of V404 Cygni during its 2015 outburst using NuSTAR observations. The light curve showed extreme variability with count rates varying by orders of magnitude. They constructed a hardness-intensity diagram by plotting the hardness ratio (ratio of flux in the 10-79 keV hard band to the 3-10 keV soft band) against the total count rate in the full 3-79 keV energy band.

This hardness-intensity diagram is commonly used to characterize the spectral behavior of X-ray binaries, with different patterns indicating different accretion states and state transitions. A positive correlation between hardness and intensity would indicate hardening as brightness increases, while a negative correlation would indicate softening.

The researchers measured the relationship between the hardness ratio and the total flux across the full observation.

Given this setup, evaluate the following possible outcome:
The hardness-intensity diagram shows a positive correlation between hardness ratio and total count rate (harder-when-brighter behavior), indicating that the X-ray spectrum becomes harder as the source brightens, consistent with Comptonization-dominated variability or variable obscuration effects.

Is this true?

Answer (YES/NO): NO